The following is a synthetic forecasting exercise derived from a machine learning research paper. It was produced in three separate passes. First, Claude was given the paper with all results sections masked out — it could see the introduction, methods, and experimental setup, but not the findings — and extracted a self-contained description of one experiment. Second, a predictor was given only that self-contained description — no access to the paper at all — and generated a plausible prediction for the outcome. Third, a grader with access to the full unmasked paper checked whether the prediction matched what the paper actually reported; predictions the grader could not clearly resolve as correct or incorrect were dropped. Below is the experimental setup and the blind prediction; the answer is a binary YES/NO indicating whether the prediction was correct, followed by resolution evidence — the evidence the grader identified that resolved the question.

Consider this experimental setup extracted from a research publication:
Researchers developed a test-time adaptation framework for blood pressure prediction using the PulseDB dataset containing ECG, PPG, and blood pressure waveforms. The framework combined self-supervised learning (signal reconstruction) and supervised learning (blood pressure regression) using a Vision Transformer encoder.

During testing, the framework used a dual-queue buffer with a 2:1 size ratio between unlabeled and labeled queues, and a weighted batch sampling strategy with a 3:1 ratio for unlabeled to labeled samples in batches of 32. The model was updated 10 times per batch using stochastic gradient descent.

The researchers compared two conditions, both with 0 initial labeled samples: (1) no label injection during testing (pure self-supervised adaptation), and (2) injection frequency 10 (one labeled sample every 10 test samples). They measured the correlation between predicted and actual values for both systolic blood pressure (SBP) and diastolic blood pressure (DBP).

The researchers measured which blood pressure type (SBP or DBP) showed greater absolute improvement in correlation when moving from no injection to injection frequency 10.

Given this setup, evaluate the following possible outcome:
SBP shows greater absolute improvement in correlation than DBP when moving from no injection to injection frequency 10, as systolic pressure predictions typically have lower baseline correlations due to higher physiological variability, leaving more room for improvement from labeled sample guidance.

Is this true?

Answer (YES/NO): NO